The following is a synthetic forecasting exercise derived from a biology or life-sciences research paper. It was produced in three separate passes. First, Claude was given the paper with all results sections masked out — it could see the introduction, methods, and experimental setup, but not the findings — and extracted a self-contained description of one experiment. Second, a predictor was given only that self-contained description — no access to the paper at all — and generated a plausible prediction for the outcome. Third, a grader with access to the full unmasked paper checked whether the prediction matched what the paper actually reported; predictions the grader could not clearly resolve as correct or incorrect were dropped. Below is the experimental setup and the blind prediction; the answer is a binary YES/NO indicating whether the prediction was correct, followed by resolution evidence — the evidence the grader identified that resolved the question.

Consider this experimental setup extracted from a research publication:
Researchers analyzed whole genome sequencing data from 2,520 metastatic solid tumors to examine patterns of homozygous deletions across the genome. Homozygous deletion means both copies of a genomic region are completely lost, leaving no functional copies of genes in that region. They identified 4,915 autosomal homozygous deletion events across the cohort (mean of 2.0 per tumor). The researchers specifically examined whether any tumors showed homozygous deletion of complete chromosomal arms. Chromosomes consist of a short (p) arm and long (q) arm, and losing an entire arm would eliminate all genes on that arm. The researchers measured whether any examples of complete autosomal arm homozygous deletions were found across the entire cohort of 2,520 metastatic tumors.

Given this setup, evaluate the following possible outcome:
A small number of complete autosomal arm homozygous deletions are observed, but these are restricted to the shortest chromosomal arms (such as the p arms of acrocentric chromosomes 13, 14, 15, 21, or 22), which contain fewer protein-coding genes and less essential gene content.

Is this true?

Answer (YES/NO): NO